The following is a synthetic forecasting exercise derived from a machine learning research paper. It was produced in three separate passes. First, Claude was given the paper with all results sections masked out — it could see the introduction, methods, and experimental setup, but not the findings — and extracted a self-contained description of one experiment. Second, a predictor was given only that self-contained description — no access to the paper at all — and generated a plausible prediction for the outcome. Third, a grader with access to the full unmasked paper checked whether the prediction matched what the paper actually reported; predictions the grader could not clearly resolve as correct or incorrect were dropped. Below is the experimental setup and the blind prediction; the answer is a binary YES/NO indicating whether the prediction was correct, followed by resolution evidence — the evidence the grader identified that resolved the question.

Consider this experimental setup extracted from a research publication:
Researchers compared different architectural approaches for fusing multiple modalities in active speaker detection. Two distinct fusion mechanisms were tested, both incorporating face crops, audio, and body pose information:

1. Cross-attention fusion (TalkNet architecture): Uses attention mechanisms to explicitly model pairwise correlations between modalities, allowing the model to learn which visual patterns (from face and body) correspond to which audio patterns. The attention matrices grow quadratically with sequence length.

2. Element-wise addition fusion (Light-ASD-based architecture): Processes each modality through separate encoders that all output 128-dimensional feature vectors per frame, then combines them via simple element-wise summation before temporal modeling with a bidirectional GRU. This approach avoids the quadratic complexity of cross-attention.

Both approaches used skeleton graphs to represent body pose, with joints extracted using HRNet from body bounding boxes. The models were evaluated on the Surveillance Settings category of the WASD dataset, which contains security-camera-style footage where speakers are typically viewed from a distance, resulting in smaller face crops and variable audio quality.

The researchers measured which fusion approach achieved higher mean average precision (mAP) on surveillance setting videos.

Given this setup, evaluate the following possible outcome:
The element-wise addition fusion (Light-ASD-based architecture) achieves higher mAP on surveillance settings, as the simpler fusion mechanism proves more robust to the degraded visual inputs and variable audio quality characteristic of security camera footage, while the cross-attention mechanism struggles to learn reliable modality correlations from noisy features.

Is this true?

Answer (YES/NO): NO